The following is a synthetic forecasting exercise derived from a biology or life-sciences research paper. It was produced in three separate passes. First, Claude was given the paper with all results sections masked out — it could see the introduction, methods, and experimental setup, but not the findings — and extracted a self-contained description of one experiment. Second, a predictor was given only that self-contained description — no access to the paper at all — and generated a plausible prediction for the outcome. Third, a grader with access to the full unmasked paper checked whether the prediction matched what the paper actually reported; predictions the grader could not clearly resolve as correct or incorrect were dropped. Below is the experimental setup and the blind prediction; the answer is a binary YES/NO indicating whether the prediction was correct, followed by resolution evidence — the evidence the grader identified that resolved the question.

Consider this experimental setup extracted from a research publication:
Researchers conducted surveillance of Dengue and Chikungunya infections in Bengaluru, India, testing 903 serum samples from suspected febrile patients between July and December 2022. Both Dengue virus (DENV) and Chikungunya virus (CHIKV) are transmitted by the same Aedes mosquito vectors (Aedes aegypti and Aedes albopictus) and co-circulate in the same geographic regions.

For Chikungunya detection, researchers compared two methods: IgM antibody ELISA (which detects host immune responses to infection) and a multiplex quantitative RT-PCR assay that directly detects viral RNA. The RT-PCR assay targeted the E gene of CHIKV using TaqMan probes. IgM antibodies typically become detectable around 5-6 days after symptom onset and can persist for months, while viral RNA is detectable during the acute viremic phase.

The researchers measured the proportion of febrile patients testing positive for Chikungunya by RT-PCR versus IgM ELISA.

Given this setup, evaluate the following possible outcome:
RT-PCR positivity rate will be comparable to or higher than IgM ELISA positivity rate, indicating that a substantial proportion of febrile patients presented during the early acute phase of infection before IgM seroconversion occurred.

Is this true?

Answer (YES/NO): NO